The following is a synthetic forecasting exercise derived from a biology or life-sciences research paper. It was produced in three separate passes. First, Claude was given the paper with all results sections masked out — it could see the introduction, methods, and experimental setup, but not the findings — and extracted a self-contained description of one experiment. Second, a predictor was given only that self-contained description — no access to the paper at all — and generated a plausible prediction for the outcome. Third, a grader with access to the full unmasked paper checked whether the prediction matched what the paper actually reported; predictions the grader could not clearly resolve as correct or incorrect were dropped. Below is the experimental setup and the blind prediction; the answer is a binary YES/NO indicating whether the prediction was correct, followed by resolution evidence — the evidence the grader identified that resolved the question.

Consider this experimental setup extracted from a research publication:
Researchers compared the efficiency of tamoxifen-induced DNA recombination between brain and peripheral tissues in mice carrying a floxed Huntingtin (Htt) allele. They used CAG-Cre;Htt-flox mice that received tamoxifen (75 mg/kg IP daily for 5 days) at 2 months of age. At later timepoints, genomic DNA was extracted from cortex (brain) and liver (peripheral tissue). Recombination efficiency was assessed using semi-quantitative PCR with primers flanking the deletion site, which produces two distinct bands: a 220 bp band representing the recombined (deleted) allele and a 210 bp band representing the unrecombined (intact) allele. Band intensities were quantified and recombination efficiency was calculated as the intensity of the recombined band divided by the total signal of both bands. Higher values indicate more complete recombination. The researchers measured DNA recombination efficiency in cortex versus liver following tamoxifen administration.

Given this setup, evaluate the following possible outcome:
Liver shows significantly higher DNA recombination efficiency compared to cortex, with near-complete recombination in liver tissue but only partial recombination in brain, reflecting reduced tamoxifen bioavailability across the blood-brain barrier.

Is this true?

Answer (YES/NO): NO